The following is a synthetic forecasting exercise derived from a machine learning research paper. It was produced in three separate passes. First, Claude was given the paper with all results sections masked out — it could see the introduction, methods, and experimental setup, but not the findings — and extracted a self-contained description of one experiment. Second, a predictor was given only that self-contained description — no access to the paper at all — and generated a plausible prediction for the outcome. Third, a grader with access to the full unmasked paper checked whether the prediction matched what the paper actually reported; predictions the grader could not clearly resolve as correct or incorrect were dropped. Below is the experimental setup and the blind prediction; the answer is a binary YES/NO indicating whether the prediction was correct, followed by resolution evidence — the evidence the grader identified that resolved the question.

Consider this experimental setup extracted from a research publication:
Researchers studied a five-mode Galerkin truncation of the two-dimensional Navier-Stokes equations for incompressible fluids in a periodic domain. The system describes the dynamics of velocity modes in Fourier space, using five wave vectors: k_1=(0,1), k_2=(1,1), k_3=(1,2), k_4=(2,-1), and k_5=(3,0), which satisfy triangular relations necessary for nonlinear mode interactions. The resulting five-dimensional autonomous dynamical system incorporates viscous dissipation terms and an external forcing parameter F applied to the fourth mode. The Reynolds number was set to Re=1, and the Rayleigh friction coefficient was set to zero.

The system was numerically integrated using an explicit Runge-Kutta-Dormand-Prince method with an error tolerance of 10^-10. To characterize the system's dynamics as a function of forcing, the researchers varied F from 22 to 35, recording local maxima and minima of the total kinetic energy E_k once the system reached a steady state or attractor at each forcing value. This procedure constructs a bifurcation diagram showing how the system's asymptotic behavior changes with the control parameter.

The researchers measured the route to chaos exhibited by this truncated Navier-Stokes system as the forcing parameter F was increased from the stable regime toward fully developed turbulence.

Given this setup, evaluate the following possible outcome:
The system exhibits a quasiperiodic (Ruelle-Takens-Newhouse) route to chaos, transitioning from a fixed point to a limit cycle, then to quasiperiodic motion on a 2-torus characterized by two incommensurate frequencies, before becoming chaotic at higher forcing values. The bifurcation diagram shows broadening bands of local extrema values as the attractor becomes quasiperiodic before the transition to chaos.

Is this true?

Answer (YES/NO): NO